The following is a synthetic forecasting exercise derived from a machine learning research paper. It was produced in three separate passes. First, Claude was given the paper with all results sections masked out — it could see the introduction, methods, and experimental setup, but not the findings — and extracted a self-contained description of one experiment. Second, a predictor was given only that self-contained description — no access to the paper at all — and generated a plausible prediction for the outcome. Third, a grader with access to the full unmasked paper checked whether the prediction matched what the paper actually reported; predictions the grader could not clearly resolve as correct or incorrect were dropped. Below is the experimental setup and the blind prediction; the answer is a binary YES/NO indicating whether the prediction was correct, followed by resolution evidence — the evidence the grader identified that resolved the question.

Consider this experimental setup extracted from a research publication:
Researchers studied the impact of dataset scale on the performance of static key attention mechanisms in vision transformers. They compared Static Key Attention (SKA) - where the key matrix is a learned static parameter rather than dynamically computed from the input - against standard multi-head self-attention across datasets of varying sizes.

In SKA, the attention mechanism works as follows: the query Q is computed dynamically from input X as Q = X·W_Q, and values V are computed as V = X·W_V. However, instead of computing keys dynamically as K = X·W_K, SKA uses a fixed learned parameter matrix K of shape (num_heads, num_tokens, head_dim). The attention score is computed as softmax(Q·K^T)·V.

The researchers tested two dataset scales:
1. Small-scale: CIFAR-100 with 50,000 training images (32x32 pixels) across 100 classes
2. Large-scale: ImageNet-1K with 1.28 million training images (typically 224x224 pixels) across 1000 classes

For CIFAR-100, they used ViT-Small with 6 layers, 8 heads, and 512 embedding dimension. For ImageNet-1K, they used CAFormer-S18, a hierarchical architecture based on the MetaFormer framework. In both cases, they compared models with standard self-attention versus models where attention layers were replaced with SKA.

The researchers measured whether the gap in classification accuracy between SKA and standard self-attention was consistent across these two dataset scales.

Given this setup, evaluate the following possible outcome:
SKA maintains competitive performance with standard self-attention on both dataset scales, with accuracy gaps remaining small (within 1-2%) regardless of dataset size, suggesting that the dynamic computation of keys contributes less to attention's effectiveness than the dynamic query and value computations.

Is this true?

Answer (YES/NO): YES